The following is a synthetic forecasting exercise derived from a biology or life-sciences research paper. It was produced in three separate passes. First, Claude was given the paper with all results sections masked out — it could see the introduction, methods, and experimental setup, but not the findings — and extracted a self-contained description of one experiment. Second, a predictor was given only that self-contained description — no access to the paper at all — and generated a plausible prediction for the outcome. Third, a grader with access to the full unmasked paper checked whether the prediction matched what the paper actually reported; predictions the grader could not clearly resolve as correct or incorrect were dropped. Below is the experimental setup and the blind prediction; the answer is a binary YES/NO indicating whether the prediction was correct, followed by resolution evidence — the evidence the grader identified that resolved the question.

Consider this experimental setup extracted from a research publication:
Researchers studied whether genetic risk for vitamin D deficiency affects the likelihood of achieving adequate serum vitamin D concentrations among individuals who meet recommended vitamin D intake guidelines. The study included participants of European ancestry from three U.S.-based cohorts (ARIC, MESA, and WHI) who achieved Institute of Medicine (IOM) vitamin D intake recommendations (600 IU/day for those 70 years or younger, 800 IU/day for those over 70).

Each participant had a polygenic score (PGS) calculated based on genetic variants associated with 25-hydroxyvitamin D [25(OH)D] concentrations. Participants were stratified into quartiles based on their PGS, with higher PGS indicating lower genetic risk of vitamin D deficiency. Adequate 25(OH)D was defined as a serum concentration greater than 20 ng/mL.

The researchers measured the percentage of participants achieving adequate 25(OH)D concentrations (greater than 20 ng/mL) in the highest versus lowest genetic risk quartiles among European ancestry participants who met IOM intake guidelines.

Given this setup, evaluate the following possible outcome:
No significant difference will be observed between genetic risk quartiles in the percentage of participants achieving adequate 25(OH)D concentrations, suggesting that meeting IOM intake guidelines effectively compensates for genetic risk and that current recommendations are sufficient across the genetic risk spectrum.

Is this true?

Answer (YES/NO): NO